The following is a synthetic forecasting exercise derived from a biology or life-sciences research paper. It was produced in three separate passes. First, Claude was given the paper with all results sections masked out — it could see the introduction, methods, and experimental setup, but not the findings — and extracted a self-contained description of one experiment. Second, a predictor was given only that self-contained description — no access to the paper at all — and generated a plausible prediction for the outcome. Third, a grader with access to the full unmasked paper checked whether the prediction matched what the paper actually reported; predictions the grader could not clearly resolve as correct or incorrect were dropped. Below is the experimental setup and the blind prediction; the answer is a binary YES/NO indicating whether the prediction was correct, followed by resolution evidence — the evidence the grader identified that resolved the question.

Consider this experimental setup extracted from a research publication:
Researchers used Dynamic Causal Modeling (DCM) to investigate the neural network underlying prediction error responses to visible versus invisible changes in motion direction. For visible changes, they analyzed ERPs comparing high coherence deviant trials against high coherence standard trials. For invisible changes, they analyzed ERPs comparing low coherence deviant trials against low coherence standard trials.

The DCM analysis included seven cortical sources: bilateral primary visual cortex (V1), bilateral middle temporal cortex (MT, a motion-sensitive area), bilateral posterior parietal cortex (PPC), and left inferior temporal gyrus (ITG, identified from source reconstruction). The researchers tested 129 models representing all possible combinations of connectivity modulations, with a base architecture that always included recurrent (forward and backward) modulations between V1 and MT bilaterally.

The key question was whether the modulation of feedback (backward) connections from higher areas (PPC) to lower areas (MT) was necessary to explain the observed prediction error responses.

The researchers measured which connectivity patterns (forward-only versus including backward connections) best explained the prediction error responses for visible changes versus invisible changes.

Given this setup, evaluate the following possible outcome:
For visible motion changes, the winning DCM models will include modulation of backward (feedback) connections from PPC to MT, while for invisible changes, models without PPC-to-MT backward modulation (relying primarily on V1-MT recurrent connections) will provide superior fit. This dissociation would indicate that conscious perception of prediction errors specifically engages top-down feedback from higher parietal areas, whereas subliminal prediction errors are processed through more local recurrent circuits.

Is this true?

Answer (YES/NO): NO